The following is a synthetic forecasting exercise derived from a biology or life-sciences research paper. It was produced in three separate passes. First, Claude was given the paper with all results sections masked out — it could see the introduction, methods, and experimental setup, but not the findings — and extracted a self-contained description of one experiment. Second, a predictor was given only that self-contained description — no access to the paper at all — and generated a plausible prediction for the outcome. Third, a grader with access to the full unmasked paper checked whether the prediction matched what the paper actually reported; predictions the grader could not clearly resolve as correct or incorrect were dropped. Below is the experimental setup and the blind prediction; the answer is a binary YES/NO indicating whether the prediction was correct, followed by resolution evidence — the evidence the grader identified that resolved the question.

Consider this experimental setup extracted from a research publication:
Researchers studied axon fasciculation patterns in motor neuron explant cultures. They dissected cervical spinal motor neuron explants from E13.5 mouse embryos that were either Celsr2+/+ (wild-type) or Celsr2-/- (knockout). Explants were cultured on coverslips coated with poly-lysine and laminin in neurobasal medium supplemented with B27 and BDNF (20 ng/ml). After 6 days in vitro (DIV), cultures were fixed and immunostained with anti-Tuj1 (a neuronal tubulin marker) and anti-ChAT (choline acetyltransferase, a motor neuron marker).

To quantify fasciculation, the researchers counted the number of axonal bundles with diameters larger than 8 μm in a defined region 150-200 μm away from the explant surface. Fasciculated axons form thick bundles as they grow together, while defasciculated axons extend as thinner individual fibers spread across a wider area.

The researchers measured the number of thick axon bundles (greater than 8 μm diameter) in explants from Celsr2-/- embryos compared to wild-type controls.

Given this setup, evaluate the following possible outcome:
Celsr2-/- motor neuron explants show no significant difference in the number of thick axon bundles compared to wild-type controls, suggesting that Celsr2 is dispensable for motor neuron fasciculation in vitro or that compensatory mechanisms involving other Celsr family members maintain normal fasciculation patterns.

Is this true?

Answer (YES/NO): NO